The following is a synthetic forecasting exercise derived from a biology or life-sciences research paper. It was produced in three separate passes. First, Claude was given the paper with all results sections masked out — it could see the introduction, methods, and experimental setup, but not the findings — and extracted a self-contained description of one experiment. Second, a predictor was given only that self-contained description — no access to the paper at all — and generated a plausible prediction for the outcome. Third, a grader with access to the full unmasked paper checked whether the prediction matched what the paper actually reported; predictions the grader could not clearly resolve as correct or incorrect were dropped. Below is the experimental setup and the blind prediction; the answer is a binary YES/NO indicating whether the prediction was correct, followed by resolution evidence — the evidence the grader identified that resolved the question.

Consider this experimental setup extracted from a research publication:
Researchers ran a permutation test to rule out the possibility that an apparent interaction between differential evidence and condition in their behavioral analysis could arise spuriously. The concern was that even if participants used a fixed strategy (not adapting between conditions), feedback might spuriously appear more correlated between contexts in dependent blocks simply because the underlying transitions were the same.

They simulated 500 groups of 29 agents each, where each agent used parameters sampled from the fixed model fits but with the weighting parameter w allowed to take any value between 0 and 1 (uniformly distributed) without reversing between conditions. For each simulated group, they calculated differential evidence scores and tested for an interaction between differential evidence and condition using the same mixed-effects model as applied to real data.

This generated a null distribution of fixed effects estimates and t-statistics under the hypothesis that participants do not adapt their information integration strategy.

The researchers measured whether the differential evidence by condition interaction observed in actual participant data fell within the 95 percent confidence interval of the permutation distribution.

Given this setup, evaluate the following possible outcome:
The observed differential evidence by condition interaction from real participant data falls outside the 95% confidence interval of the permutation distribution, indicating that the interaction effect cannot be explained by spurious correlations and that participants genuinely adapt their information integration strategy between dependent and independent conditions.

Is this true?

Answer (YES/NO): YES